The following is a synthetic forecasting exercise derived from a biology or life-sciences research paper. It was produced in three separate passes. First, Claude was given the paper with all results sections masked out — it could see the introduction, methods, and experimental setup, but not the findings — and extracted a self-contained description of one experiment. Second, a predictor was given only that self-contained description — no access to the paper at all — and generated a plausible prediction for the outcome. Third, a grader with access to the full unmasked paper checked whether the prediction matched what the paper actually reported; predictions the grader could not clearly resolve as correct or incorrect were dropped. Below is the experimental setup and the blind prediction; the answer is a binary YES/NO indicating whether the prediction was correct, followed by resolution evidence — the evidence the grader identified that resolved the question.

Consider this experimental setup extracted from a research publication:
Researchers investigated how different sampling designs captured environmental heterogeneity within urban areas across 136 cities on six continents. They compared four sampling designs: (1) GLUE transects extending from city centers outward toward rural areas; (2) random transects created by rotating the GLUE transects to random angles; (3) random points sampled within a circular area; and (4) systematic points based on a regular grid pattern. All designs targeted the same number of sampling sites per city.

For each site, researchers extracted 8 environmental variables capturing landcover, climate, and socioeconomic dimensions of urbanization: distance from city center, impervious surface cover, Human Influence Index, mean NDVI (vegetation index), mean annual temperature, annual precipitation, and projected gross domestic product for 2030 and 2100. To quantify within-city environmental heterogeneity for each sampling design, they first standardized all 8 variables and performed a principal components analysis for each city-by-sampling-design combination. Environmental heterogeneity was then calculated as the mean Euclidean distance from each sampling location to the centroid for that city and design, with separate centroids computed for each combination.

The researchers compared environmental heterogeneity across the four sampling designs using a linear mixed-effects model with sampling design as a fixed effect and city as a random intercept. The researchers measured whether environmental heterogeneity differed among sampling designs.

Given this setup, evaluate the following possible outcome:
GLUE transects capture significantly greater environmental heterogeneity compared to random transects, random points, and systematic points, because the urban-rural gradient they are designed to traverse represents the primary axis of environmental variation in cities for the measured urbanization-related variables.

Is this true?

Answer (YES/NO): NO